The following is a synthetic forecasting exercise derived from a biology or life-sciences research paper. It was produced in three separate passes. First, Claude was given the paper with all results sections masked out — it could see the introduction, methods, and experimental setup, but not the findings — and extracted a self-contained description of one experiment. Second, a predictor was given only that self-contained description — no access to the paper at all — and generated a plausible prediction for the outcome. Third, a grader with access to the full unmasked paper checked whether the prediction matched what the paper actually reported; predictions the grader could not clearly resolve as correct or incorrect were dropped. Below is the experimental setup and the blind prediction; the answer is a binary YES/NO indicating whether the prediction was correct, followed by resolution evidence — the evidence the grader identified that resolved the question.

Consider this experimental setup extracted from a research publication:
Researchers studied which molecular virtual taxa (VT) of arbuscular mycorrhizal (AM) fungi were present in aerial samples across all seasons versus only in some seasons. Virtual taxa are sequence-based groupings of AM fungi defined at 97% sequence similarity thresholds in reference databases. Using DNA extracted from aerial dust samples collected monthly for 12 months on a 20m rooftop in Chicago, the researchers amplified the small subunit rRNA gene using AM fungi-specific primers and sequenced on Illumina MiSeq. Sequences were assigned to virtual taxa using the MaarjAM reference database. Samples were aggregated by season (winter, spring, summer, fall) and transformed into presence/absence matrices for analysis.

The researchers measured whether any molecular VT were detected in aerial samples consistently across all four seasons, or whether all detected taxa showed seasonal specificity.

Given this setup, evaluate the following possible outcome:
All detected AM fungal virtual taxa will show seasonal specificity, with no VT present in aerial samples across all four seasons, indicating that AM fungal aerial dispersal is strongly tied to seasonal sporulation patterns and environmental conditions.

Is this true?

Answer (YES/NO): NO